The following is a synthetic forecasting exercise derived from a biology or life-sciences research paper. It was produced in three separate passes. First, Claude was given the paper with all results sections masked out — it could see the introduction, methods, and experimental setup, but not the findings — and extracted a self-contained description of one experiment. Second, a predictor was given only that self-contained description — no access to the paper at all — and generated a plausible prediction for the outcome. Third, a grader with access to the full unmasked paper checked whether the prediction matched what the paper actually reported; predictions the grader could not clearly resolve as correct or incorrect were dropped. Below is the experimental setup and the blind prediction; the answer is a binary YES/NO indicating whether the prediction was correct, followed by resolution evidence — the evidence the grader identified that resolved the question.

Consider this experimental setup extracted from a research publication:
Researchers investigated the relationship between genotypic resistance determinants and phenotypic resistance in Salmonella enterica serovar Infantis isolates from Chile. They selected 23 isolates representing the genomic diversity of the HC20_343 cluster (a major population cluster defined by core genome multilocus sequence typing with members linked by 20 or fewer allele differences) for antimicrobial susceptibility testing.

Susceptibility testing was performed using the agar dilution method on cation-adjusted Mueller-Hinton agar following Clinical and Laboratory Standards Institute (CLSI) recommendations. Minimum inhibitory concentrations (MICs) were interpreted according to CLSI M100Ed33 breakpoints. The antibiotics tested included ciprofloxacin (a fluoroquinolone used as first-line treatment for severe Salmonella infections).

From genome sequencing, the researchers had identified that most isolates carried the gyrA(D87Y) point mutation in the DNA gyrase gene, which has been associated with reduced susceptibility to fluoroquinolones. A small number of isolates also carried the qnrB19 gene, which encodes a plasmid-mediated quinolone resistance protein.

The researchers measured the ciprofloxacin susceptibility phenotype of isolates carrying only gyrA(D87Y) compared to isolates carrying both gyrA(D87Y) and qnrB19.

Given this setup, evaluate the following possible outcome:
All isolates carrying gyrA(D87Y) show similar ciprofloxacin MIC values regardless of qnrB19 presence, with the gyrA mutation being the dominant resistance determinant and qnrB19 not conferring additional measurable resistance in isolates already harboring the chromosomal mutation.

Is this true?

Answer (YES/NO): NO